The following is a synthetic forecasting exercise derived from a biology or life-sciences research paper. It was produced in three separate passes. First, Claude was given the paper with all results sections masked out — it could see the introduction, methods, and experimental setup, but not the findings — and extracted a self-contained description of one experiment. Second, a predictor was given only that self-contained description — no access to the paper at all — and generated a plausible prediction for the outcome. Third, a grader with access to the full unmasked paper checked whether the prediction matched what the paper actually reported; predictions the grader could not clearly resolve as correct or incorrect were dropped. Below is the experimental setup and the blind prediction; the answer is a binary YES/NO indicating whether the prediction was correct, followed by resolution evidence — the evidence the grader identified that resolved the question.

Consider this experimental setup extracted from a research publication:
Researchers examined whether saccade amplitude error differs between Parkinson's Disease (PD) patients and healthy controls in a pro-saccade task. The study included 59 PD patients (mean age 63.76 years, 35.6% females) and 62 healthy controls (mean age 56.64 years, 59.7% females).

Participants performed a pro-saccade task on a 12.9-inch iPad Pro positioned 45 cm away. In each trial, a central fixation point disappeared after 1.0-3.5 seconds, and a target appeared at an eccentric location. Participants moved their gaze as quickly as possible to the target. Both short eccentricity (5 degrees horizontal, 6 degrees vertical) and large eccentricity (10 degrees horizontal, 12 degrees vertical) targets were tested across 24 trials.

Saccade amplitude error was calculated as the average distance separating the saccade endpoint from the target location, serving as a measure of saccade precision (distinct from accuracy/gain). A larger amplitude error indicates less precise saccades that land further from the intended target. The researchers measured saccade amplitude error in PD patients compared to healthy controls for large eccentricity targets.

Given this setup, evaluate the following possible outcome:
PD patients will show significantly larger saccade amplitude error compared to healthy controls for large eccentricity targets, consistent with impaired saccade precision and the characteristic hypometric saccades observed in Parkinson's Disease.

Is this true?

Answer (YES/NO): NO